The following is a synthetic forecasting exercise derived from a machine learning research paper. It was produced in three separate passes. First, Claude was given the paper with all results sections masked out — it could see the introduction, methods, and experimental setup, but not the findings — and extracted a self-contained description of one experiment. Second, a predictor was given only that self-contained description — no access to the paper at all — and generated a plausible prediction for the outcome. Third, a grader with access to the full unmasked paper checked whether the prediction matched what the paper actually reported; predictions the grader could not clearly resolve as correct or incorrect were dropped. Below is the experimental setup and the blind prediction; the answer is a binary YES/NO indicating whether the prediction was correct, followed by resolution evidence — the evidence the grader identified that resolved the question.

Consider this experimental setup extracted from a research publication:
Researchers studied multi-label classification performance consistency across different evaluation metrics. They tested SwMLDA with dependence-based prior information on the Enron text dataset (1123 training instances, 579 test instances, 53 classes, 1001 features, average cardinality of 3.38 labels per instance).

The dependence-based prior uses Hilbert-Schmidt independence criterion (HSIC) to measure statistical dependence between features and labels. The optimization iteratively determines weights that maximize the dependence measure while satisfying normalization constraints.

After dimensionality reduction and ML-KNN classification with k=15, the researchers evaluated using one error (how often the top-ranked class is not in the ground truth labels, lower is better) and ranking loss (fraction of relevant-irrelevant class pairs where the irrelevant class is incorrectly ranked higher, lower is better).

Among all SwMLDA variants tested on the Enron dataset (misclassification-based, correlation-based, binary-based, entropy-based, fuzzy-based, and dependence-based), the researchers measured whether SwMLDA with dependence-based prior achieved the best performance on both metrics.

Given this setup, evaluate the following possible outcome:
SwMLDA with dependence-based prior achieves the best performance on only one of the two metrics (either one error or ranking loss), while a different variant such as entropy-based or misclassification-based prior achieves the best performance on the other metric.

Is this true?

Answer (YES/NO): NO